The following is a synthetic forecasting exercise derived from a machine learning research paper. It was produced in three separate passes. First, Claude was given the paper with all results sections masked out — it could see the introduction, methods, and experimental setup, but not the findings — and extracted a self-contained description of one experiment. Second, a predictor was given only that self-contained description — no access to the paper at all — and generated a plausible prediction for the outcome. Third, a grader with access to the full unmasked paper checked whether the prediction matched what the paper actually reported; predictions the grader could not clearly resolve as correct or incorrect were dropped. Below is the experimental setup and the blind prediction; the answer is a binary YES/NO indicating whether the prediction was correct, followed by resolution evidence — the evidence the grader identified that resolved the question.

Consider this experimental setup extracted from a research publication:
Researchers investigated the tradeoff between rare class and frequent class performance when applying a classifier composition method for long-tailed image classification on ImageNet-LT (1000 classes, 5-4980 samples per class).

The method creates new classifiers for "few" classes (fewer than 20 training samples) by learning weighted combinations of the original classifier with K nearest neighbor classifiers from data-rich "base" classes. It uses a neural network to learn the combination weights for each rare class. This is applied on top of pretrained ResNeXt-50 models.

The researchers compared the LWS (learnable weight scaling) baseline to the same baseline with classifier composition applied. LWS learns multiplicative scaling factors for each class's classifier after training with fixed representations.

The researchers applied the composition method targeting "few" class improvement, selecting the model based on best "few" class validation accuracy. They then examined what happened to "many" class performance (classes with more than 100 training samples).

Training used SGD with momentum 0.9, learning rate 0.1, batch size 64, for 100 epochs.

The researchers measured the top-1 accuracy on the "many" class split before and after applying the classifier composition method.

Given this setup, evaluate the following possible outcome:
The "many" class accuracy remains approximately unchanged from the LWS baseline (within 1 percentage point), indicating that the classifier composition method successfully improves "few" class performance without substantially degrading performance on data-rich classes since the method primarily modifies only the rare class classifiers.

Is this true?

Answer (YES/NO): NO